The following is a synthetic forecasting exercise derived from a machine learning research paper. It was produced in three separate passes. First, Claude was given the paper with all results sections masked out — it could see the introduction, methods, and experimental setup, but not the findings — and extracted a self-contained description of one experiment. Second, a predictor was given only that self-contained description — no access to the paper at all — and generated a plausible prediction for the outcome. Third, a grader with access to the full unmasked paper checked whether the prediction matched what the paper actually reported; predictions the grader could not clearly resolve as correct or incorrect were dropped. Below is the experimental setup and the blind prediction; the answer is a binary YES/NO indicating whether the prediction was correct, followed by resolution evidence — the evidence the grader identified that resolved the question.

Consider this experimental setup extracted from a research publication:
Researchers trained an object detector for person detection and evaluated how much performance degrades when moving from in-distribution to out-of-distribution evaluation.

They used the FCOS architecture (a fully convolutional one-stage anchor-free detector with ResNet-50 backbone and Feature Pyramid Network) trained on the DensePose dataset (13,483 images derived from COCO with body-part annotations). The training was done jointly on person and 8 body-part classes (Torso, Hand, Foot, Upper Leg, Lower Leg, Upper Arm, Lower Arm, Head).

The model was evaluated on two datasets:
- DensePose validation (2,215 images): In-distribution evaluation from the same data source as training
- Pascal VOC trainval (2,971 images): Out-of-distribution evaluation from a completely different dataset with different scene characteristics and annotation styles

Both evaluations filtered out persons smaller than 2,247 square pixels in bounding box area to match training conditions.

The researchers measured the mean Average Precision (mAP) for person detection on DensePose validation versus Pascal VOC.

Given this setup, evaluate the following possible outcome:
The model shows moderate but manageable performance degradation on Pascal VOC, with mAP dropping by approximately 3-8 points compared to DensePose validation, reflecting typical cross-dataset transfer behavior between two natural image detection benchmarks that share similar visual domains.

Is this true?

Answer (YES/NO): NO